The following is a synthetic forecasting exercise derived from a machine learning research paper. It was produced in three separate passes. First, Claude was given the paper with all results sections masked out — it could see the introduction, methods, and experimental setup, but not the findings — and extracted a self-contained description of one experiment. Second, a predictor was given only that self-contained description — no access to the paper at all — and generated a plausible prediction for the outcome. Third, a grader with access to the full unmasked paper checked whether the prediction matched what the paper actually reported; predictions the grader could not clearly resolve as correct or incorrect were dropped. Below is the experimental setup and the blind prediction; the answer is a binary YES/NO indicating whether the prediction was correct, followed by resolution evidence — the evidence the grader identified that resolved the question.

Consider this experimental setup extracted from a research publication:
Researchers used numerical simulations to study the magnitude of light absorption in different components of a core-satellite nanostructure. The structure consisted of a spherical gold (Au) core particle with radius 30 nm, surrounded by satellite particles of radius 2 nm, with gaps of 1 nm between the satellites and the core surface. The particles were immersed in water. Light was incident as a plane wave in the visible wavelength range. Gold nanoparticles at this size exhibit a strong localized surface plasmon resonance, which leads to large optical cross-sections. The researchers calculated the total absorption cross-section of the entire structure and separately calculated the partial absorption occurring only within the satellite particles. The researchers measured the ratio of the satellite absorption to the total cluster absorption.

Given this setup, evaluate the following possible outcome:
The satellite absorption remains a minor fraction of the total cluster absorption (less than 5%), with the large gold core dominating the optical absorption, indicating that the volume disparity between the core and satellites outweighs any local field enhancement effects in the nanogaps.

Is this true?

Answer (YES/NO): YES